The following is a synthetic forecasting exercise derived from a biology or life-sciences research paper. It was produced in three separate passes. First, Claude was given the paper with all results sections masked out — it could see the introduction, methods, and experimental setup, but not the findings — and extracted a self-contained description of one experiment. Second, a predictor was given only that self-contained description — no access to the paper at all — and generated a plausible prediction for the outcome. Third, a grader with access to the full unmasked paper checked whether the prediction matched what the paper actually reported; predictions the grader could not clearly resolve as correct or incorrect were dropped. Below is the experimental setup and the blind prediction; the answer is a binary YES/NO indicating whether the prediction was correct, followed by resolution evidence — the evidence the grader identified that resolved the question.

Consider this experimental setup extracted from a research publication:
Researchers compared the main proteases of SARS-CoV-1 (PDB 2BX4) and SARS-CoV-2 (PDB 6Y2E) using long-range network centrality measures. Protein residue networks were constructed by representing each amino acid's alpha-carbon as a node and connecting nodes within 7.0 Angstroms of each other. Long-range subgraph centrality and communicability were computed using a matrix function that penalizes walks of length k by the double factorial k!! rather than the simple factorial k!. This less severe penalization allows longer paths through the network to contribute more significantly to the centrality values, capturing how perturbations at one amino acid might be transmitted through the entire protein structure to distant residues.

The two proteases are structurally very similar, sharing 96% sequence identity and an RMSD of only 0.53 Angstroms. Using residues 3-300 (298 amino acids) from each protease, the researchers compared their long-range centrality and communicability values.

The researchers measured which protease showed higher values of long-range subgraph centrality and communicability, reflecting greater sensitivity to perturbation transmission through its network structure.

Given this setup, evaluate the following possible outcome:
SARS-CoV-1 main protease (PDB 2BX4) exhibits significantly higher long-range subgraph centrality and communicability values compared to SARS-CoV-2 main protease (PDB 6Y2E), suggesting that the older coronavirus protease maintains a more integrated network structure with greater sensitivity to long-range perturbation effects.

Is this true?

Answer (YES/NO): NO